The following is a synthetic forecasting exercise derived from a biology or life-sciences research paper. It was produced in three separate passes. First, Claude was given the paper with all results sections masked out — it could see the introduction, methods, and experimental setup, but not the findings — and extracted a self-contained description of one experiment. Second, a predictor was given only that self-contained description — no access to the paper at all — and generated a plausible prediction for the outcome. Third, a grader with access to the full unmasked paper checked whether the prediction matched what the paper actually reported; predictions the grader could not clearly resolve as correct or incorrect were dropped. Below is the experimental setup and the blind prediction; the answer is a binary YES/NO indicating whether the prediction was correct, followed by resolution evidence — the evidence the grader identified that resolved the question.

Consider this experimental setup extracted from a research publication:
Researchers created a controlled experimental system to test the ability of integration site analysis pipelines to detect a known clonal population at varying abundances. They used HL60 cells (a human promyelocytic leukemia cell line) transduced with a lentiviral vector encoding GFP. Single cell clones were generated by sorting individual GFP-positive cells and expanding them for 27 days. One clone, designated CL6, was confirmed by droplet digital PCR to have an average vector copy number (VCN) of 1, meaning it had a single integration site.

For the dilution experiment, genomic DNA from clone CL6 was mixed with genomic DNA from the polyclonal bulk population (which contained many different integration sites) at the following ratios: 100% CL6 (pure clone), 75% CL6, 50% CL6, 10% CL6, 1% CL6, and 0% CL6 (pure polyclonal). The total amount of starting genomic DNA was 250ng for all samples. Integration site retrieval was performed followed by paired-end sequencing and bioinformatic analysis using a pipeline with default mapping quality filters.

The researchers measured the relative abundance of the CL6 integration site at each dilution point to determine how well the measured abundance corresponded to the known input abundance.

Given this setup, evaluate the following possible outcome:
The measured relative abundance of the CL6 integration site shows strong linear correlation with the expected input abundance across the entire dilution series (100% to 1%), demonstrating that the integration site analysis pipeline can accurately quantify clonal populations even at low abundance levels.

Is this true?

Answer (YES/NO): NO